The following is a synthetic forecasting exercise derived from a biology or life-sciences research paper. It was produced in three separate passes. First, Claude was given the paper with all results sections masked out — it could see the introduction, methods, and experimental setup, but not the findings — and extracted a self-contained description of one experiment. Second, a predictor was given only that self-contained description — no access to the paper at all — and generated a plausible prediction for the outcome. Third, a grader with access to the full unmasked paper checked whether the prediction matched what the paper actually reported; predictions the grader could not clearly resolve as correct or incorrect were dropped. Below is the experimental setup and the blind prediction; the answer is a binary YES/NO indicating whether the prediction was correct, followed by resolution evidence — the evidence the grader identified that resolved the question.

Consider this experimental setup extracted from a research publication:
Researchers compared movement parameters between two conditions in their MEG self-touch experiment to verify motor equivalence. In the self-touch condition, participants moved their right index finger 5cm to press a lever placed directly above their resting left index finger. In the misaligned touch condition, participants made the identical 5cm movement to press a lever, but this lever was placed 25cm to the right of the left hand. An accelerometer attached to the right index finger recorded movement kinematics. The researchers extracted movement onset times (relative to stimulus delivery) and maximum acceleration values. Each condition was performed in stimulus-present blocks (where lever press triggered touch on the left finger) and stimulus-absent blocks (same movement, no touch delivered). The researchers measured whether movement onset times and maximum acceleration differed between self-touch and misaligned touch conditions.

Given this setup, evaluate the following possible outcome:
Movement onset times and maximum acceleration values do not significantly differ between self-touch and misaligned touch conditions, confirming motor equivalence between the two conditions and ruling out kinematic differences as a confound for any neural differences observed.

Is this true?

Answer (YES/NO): YES